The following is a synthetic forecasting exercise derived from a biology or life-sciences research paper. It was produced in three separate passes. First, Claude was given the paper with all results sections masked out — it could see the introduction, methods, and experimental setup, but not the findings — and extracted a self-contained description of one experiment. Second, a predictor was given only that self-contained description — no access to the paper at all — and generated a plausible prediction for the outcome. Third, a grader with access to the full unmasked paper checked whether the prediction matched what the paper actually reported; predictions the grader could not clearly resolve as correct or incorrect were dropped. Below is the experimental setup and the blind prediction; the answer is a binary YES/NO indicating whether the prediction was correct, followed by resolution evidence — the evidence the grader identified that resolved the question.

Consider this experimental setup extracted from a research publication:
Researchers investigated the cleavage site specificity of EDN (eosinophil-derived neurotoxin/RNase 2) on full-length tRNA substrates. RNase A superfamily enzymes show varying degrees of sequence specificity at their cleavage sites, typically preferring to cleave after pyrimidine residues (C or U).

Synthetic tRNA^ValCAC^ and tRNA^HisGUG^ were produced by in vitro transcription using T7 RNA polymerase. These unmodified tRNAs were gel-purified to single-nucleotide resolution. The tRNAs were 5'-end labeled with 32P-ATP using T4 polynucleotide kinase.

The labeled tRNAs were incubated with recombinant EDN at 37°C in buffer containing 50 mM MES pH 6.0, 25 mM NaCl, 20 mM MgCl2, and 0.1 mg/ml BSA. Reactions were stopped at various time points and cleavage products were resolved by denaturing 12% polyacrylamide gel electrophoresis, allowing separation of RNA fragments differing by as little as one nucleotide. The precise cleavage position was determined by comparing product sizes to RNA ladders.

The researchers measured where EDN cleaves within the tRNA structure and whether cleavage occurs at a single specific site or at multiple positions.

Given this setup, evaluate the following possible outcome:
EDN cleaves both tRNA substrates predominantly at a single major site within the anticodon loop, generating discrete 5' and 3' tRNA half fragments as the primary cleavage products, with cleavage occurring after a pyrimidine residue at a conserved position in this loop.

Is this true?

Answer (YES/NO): YES